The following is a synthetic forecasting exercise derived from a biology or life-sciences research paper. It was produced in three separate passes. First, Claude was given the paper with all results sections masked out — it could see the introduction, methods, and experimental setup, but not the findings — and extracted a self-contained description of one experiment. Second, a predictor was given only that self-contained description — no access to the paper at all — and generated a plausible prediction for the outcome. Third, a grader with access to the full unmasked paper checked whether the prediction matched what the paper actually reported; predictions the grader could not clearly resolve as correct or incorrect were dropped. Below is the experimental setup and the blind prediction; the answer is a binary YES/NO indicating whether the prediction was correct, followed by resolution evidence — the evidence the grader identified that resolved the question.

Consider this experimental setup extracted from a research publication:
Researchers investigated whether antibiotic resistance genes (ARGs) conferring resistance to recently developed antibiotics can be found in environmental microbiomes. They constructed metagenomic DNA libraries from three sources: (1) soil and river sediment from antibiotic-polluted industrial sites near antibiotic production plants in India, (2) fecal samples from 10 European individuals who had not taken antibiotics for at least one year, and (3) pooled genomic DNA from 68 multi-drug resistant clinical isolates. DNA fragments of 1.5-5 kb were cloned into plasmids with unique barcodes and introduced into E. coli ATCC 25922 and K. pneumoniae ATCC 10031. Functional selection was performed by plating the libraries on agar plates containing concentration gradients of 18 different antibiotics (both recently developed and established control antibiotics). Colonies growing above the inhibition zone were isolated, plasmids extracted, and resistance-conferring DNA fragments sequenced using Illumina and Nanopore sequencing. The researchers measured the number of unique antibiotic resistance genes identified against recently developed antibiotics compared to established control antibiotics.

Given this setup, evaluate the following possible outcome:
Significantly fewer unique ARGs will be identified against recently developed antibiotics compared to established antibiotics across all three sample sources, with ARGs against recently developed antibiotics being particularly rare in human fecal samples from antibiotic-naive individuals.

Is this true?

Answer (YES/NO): NO